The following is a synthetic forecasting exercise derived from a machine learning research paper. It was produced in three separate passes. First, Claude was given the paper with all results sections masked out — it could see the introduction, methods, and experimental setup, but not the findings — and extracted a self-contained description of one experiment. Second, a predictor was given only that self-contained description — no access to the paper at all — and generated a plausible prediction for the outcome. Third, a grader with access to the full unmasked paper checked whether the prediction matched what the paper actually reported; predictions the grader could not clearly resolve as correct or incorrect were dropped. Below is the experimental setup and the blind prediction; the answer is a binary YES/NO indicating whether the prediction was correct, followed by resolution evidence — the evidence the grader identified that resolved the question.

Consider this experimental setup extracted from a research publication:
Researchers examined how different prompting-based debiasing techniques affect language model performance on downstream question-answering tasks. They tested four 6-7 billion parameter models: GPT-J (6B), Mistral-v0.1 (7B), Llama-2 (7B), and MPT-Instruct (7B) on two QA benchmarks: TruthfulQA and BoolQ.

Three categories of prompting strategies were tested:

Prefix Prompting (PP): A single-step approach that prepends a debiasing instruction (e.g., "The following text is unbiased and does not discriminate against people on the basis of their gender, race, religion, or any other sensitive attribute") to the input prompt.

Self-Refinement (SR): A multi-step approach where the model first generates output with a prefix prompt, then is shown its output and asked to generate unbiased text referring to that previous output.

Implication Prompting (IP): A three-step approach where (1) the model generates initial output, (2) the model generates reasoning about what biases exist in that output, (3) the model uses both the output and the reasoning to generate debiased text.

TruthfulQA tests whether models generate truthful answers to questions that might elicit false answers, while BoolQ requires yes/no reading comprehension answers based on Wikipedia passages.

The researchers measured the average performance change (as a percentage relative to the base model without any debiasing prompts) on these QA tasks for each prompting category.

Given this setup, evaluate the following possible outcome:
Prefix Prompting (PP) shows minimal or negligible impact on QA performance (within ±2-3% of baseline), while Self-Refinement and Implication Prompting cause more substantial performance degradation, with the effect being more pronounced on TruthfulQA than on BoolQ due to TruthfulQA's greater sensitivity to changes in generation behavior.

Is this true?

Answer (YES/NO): NO